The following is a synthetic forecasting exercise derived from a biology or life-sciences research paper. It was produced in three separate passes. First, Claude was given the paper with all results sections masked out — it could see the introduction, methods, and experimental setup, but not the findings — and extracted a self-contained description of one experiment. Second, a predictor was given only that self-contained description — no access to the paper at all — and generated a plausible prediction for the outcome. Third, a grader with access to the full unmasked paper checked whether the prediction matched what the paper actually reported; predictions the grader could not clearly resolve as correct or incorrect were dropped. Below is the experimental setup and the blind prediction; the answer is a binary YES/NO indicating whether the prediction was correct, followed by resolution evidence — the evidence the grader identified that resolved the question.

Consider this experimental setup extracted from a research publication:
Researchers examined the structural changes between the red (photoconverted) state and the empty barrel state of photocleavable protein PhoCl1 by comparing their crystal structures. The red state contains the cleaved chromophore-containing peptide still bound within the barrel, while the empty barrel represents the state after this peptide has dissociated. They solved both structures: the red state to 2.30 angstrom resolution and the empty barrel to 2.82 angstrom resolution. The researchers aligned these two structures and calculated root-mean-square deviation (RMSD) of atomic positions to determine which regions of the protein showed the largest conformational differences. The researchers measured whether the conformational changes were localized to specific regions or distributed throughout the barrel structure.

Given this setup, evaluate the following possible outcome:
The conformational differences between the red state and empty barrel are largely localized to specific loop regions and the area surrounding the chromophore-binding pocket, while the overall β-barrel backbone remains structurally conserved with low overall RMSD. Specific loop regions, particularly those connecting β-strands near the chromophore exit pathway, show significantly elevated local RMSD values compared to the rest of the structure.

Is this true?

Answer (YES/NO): YES